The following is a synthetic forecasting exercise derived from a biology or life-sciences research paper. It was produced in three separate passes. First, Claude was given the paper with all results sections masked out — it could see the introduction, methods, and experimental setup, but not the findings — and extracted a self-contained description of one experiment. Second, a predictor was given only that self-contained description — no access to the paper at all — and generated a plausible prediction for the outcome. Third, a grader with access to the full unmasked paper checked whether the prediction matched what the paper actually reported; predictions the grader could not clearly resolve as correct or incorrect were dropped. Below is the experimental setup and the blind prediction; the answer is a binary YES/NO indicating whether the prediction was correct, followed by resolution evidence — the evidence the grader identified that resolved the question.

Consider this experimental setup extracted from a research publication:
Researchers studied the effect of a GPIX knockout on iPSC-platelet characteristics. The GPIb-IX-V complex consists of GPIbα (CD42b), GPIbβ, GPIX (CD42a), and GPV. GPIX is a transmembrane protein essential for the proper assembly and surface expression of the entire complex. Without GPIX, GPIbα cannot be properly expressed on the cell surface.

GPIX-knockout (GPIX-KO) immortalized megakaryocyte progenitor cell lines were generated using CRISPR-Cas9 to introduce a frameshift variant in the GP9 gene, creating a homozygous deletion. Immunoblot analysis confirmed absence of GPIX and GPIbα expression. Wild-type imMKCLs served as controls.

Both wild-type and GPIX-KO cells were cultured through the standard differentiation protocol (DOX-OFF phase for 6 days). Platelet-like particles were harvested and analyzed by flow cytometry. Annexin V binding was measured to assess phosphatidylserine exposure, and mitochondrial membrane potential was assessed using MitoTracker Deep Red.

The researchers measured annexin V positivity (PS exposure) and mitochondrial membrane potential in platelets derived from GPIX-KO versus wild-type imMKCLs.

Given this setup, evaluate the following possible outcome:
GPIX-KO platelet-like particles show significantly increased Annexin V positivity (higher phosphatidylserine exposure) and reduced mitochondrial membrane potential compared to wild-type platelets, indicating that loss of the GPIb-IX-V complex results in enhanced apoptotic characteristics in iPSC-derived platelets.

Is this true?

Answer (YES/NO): NO